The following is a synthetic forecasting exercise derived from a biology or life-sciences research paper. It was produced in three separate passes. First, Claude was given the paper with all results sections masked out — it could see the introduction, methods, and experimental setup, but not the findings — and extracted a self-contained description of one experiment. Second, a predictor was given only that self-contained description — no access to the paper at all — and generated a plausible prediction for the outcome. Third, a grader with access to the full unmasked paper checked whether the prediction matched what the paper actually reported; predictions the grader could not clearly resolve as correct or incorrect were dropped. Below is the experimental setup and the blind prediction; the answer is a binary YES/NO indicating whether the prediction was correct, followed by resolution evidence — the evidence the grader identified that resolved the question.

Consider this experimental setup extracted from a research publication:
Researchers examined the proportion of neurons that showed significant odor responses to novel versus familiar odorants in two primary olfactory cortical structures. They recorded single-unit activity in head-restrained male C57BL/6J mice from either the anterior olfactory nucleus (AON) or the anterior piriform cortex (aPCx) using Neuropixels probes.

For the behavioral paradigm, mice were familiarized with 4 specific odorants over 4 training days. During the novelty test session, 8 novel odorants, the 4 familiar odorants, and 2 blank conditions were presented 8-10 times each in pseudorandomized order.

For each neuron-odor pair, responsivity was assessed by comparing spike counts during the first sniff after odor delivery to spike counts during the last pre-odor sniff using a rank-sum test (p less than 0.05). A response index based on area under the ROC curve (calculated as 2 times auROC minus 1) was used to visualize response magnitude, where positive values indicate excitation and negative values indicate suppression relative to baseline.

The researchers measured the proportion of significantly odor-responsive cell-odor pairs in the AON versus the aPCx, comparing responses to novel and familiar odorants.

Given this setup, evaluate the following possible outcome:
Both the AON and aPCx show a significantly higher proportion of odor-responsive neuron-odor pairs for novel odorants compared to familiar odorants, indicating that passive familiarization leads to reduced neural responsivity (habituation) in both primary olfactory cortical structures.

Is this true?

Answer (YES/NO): NO